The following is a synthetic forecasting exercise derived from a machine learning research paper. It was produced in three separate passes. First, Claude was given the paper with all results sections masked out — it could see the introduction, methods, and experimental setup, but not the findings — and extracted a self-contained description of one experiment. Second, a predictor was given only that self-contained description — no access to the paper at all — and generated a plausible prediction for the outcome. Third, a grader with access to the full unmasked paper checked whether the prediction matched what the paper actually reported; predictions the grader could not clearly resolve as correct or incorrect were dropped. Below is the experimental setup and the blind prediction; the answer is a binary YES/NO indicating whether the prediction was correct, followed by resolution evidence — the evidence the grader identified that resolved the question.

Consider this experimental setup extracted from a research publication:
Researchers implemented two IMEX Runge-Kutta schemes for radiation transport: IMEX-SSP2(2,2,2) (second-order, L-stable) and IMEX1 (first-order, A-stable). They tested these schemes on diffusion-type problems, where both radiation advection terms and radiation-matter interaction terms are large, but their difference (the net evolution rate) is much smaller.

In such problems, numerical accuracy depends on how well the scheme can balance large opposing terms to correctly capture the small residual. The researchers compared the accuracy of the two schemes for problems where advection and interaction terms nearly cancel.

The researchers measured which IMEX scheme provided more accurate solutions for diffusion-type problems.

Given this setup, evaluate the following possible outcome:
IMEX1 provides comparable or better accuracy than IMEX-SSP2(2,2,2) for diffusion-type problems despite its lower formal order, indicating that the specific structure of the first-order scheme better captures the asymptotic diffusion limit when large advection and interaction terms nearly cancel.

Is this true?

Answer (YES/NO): YES